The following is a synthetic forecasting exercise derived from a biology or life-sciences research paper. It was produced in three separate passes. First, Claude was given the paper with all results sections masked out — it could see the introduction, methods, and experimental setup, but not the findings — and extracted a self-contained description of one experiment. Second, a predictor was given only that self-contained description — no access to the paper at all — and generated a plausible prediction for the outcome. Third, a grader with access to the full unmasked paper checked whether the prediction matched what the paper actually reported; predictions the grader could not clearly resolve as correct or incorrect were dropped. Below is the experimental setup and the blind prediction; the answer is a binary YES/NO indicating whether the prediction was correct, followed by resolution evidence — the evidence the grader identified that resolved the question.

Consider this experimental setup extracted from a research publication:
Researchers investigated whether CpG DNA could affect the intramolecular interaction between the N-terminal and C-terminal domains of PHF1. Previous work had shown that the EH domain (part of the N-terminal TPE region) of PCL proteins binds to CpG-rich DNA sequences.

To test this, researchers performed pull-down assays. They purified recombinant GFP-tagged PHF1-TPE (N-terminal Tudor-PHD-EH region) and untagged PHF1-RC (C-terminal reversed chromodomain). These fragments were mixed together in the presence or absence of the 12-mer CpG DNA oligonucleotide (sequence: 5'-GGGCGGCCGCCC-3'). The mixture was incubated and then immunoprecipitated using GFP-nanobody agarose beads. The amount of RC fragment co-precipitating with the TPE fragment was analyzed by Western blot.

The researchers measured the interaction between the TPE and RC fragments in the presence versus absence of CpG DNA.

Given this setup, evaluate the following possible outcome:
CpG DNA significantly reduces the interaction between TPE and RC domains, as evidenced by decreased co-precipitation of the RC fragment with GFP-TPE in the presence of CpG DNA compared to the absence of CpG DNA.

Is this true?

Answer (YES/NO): YES